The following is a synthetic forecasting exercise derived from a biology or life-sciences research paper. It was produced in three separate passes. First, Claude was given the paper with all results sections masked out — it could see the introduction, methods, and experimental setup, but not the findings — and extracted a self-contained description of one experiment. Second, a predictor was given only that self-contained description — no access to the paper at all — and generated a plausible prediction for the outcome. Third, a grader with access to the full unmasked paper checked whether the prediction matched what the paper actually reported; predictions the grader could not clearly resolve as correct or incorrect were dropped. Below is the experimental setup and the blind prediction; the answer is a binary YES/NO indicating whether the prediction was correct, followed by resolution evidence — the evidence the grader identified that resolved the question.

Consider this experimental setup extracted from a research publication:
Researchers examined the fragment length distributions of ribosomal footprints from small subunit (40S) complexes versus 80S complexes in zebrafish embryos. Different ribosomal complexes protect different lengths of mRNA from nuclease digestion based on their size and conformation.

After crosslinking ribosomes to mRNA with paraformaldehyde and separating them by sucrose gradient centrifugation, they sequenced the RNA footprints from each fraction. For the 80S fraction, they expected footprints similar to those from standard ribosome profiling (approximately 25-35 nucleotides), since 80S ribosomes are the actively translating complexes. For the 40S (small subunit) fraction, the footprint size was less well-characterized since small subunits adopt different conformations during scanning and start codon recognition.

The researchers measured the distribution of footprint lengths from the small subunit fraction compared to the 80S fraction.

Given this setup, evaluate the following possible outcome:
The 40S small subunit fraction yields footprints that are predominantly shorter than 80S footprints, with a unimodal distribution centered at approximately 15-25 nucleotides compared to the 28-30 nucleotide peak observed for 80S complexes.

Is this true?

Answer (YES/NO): NO